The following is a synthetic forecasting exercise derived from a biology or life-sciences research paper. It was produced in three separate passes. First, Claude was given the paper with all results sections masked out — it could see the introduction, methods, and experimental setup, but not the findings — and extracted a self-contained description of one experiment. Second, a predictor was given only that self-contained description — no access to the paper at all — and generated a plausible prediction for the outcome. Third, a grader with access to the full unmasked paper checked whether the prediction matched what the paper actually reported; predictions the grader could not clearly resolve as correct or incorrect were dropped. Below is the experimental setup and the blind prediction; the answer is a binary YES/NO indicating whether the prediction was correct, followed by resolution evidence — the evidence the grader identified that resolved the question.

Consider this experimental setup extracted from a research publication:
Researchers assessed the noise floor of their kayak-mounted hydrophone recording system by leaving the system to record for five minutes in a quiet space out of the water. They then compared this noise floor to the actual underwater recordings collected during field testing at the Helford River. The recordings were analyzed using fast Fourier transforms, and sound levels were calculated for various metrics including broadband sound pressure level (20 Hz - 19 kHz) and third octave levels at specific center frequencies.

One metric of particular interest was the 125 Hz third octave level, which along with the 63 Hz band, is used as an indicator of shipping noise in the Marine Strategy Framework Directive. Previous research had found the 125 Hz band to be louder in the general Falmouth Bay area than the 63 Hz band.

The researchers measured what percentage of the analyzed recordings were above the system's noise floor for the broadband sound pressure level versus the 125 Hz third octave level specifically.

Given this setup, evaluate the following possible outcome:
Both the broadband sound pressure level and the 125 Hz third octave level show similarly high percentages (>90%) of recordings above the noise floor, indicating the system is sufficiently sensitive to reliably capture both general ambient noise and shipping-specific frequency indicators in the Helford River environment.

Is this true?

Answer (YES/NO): NO